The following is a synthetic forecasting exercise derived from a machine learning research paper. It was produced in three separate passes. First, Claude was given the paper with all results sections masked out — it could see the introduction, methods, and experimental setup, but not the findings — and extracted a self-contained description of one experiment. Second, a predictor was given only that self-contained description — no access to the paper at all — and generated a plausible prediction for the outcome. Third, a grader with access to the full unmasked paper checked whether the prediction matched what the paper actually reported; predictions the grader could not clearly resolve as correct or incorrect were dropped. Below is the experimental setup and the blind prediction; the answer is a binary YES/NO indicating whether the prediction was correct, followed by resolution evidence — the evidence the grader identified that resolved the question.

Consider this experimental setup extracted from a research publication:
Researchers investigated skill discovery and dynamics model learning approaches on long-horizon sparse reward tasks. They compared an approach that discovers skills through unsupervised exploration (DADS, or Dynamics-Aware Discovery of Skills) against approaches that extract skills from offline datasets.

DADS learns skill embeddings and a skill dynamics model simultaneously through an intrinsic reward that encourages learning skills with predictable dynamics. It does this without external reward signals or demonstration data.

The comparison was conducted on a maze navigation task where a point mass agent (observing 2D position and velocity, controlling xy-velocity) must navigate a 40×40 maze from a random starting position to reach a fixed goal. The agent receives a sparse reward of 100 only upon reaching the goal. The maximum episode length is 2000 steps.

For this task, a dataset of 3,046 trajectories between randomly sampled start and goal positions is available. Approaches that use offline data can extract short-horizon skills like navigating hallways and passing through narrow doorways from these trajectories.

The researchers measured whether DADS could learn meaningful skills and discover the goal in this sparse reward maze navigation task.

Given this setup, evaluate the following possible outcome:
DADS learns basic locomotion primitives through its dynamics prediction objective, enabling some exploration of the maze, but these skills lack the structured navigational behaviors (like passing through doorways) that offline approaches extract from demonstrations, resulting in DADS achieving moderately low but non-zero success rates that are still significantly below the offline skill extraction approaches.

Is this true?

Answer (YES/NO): NO